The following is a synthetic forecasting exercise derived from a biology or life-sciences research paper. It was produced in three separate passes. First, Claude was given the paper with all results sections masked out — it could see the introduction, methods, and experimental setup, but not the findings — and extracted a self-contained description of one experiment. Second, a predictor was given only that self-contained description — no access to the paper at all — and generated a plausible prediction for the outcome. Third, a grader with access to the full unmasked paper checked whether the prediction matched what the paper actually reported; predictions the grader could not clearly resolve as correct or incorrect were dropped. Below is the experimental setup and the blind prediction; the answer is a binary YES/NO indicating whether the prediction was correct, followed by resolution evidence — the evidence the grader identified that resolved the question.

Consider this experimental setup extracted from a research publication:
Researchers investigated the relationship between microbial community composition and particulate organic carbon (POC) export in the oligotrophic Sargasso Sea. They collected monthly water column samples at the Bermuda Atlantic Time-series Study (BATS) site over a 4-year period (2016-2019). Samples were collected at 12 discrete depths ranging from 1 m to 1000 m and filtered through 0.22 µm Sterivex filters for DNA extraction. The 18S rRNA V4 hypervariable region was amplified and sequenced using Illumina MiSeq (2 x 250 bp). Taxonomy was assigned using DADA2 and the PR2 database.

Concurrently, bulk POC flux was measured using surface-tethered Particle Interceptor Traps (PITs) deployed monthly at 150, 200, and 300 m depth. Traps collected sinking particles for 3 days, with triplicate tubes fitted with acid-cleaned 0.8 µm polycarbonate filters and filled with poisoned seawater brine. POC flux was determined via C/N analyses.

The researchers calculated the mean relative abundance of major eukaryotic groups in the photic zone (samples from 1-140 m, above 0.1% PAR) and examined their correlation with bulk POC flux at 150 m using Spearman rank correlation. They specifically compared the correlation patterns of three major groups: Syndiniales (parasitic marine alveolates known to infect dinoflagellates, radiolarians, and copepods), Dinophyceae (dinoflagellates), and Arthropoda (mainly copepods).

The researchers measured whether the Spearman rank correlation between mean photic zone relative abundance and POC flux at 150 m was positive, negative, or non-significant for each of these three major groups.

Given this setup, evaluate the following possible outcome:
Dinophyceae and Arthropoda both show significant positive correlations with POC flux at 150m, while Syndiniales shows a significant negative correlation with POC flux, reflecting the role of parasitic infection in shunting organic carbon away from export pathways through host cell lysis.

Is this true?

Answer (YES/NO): NO